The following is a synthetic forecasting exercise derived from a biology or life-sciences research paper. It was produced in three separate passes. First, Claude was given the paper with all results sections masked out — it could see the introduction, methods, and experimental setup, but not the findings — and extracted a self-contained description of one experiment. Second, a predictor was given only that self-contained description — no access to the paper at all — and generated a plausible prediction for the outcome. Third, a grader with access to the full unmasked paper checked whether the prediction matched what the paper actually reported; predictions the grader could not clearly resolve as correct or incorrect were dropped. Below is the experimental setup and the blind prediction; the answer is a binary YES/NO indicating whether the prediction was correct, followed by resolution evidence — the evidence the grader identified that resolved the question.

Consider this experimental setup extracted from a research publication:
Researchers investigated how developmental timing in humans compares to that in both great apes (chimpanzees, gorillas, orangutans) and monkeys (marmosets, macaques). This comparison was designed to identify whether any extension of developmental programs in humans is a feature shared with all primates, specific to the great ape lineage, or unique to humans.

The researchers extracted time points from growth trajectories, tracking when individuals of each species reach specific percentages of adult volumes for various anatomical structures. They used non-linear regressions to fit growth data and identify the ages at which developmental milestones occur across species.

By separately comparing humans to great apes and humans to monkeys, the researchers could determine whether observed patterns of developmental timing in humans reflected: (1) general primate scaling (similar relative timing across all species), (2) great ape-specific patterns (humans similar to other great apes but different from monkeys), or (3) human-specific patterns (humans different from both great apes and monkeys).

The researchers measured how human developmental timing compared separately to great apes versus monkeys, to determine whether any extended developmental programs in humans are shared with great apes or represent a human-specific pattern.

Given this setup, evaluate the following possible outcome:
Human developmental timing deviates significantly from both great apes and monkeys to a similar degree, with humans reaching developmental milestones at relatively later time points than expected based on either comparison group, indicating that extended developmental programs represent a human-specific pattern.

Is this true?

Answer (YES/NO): NO